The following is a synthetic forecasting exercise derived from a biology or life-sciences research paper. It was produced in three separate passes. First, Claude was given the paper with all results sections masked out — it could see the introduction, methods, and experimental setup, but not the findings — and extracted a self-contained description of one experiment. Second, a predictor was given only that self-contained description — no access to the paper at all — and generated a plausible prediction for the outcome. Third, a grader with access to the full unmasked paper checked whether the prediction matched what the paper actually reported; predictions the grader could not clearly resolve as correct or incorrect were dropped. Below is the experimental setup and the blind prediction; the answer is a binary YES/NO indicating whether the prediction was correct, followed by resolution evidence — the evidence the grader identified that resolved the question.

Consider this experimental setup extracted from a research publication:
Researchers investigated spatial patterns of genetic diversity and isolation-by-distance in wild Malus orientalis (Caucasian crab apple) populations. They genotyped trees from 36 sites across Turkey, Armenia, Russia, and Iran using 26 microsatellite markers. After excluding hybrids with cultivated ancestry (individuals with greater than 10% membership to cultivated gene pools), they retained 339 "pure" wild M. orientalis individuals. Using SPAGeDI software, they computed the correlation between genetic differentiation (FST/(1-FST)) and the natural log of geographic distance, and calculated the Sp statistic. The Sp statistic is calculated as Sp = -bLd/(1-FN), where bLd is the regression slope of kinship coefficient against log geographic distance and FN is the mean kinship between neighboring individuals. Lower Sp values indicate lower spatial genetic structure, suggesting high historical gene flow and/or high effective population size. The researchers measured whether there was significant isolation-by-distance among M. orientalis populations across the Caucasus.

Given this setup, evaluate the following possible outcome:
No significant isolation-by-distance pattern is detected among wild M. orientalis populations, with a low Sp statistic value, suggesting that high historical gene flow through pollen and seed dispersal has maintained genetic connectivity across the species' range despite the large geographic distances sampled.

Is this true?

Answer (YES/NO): NO